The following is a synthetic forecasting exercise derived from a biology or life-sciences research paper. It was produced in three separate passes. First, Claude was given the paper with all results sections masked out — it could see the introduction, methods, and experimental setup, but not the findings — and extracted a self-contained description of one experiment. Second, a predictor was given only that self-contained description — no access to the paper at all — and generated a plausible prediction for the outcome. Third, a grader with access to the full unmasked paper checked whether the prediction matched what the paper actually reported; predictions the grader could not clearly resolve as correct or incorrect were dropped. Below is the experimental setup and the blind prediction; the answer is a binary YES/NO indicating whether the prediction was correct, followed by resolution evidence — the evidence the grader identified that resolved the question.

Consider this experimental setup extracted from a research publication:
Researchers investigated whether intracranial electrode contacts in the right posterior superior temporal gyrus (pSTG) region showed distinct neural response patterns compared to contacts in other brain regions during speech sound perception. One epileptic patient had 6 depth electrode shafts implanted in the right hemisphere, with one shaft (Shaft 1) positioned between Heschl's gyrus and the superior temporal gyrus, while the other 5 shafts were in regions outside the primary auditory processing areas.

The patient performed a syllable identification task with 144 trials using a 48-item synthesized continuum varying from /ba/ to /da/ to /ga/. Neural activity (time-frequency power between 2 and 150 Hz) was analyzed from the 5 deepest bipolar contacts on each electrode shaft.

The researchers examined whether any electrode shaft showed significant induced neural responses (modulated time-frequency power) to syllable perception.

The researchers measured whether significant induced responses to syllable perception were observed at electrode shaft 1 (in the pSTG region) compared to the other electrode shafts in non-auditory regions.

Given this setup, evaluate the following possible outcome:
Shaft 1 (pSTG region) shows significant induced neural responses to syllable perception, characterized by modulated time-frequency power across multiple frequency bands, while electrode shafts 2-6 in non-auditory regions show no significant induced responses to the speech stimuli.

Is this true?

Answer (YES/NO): YES